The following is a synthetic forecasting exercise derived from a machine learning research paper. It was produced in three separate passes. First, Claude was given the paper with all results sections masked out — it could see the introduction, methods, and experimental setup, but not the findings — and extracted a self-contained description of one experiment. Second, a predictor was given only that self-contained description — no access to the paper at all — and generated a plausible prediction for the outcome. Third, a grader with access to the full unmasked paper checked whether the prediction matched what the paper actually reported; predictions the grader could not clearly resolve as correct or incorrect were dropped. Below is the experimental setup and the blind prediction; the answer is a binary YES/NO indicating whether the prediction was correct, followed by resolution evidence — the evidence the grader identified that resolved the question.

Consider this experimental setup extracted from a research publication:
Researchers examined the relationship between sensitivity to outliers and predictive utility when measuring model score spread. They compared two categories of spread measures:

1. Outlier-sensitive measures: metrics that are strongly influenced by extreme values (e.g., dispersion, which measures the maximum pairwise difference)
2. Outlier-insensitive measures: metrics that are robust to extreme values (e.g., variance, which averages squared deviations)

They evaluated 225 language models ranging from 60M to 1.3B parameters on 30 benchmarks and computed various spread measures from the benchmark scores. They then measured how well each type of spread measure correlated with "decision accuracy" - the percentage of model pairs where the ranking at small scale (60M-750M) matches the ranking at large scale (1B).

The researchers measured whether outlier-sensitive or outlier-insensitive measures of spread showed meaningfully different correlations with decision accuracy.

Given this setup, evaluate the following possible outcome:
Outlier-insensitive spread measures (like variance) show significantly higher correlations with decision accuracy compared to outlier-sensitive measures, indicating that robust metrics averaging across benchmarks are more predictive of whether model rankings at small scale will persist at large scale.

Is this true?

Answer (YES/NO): NO